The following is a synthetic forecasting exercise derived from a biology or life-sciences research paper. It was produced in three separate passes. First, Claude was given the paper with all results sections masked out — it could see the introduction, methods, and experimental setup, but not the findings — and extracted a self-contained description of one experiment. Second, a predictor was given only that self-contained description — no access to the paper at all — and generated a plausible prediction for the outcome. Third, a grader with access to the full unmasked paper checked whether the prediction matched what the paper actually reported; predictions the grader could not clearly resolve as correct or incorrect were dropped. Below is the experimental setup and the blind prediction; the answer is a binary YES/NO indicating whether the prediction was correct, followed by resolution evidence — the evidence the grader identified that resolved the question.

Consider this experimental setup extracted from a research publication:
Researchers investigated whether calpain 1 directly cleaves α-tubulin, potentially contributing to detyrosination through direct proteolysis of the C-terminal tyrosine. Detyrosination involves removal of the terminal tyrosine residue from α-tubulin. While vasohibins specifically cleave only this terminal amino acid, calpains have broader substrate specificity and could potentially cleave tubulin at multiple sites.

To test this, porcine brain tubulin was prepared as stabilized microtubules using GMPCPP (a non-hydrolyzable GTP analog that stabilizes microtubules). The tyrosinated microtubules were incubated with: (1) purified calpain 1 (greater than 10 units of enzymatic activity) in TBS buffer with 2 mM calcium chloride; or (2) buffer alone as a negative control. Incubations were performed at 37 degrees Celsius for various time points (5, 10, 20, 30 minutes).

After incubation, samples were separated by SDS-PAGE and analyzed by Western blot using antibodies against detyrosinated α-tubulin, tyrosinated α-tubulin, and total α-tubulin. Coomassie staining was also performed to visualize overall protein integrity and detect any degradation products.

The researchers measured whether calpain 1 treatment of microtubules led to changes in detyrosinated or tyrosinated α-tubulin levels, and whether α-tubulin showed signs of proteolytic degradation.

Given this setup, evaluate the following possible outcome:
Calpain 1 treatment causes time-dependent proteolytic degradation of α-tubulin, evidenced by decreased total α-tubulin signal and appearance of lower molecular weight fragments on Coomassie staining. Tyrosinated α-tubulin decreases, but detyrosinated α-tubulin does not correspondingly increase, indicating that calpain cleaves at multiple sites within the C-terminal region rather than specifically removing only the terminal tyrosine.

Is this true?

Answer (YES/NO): NO